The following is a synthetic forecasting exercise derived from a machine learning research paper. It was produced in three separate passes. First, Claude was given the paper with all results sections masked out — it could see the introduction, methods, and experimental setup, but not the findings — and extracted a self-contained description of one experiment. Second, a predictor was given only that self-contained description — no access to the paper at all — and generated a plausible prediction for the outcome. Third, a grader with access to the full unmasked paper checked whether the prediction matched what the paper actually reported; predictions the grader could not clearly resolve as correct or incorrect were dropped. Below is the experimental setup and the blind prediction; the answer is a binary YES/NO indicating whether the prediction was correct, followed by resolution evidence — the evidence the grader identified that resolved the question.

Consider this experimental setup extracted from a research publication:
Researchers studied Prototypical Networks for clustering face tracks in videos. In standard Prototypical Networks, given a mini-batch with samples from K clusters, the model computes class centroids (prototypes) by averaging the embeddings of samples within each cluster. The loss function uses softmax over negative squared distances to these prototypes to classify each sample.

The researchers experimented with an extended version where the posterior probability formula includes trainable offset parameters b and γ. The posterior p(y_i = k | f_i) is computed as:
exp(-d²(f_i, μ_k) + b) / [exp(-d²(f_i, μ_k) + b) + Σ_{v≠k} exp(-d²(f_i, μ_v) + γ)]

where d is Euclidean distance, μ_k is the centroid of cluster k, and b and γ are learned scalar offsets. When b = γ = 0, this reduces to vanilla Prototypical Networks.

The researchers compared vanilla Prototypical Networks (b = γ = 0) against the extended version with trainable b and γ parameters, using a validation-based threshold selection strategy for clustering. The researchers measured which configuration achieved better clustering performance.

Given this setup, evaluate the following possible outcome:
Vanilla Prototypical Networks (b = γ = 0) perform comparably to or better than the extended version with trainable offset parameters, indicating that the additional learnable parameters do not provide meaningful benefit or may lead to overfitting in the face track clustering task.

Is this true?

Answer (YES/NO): YES